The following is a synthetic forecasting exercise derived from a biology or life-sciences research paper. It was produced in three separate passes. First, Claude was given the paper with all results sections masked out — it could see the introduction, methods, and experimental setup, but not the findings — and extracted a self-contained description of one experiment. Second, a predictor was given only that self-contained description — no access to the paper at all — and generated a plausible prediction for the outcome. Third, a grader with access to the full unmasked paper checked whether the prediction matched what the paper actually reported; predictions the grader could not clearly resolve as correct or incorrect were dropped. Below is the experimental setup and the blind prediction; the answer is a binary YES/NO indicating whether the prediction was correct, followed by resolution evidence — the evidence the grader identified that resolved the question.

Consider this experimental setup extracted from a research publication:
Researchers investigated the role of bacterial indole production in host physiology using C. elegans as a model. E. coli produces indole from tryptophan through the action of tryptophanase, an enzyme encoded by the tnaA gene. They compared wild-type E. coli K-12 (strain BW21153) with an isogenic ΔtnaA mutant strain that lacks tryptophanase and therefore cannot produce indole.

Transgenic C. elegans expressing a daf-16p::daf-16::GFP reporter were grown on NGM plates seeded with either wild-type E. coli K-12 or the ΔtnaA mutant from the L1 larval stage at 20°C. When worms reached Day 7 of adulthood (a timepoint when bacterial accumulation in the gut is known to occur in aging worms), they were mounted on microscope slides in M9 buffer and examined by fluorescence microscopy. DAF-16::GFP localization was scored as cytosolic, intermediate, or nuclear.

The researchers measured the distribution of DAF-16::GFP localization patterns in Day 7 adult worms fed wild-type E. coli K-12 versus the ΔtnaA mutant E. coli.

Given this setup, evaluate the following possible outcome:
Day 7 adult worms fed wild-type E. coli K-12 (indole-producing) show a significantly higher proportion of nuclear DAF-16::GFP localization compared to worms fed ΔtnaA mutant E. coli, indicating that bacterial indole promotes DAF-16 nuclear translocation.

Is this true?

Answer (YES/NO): YES